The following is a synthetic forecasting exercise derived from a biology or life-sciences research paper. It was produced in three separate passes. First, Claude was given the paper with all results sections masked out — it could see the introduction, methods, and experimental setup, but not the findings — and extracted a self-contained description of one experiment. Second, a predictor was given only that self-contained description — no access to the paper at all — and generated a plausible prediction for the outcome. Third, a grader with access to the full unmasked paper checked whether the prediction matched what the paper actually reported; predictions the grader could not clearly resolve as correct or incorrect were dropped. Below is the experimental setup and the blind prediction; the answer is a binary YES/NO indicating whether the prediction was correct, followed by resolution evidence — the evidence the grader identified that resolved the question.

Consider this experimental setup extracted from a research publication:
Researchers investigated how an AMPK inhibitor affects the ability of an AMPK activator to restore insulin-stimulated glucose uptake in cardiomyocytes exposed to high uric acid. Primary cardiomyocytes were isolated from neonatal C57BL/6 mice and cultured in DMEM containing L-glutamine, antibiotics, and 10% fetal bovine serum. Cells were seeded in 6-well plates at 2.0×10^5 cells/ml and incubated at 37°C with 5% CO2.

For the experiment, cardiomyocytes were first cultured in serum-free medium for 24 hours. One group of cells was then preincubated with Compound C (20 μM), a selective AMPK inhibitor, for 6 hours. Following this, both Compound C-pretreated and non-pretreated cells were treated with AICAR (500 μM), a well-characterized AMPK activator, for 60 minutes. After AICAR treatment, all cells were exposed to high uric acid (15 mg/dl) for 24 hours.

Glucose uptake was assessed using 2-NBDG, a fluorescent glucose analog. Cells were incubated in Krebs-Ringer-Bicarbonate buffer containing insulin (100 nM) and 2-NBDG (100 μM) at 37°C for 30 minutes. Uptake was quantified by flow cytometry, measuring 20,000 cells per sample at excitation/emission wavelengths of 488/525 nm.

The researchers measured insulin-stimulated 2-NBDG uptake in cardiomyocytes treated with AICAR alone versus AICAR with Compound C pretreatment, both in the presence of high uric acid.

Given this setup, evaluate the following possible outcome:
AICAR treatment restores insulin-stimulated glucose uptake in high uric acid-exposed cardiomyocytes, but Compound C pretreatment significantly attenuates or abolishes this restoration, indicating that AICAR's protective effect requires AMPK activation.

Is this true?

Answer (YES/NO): YES